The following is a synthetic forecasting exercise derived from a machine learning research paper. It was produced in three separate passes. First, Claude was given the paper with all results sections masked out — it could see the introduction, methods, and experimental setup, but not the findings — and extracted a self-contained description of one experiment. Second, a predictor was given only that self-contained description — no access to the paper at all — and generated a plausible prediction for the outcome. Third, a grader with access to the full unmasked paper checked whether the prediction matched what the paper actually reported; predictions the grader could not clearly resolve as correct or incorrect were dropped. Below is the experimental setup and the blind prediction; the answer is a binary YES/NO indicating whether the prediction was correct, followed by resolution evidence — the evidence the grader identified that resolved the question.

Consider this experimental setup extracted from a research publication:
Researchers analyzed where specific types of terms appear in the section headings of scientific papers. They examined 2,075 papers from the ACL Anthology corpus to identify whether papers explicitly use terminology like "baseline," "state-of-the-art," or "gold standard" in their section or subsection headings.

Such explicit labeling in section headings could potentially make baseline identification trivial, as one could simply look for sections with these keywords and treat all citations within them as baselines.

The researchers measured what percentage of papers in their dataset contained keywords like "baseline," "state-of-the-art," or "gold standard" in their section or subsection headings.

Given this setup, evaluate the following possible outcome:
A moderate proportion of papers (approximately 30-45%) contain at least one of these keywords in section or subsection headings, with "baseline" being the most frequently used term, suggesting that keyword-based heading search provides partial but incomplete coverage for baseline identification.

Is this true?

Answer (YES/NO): NO